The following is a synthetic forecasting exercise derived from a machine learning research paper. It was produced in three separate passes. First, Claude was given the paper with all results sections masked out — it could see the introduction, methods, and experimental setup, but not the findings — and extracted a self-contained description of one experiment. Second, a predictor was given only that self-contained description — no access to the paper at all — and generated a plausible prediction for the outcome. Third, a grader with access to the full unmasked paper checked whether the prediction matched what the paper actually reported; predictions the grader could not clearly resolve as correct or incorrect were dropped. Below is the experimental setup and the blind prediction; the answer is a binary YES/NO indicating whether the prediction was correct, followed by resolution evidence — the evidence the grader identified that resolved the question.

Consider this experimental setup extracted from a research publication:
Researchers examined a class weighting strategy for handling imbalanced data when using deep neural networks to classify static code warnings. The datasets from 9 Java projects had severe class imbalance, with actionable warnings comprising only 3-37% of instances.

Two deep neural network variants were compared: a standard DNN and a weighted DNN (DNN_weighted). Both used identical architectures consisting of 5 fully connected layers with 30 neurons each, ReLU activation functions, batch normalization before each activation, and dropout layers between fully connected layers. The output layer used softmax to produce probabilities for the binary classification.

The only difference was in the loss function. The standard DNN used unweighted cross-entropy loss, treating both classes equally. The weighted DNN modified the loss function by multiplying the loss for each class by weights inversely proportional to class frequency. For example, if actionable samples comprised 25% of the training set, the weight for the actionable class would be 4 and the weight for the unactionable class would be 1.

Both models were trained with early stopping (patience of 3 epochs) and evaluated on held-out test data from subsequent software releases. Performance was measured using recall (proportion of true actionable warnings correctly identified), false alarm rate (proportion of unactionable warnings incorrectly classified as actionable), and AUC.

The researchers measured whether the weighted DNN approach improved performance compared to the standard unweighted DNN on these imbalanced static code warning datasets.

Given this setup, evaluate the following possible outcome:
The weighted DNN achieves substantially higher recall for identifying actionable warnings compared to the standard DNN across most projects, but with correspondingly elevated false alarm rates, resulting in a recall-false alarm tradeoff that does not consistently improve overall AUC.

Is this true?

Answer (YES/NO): YES